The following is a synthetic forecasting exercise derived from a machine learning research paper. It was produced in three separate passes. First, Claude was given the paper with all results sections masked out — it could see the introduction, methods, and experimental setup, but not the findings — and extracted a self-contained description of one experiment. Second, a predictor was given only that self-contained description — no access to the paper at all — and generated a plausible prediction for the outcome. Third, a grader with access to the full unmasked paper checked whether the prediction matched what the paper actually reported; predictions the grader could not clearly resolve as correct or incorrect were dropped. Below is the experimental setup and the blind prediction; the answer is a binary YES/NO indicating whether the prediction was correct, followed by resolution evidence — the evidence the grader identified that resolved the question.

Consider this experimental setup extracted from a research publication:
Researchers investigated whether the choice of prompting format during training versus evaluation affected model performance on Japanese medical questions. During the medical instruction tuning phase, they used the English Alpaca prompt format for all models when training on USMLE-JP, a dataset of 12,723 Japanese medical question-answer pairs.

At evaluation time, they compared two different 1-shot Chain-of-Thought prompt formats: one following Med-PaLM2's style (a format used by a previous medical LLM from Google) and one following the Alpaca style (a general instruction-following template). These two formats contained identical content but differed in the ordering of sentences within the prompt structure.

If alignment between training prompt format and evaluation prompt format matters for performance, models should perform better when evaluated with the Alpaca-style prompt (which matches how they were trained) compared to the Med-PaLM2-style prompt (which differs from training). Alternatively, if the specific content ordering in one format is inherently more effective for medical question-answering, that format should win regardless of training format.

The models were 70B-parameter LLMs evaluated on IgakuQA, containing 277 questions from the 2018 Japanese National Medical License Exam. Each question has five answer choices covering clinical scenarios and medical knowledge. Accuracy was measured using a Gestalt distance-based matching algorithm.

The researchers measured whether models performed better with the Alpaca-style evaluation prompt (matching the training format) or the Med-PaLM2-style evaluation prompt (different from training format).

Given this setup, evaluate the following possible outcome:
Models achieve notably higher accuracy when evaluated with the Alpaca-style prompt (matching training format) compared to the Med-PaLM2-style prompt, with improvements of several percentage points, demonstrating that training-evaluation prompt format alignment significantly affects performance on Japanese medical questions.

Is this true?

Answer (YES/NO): NO